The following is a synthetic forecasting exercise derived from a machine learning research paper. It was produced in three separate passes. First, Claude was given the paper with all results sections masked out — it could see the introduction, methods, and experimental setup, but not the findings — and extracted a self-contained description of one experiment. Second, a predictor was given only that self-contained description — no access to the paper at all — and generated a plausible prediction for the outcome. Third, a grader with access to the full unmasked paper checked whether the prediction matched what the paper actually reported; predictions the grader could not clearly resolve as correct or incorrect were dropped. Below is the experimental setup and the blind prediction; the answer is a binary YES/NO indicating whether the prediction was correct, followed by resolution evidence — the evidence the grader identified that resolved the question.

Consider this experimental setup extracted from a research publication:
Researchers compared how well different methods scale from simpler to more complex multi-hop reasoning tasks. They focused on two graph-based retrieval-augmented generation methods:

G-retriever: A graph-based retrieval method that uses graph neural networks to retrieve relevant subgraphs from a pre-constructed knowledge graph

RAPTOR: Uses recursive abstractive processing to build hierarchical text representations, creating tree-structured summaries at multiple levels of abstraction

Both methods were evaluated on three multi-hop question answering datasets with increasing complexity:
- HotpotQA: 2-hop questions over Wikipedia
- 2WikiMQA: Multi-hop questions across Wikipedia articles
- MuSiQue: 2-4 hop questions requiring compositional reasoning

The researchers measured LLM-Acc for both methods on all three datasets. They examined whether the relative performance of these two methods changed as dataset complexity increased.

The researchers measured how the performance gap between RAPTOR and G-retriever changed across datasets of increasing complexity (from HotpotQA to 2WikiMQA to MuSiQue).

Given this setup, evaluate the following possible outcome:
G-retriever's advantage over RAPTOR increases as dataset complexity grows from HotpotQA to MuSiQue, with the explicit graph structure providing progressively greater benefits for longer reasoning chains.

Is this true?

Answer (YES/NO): NO